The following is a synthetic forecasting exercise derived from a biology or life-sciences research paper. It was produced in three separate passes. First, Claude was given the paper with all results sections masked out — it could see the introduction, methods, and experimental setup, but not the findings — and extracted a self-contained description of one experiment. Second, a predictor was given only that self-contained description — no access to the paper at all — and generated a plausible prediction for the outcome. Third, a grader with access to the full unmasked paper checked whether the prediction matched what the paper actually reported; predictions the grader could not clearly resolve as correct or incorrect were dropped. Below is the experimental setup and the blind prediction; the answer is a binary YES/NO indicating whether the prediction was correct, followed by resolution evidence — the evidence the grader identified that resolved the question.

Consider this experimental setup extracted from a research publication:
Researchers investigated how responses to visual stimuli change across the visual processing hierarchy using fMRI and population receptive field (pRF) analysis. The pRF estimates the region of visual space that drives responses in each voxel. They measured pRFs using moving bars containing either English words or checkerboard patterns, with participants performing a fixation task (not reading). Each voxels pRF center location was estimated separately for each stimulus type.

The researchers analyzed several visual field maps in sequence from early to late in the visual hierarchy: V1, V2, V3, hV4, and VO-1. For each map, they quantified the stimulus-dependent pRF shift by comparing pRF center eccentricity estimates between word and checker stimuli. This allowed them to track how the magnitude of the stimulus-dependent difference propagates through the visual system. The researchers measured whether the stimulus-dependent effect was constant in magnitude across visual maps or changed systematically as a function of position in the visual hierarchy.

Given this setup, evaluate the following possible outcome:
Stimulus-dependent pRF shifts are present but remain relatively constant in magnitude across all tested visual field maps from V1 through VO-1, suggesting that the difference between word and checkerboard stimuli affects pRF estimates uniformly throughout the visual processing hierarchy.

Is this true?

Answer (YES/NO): NO